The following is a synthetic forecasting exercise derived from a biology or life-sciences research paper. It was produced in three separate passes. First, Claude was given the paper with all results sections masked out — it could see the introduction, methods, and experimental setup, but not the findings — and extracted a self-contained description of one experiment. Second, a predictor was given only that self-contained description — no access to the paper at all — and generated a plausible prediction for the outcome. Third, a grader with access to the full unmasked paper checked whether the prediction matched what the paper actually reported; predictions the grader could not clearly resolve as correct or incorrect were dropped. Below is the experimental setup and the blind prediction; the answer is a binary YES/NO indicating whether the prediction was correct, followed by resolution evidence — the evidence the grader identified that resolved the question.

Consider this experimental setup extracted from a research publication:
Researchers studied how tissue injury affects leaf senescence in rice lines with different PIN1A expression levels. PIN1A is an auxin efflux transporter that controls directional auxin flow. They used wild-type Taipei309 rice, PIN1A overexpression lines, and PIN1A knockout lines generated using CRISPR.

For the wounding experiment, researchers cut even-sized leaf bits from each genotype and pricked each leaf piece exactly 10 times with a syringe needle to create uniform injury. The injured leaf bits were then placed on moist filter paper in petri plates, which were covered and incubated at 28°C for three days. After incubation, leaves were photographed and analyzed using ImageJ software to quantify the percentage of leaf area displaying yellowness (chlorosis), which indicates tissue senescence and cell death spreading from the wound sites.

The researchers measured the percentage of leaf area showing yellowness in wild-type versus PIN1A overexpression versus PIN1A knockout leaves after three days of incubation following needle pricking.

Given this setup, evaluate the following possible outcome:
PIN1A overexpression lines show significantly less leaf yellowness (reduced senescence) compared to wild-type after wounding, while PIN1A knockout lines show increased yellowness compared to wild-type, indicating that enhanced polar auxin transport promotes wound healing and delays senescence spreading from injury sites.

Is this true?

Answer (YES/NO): YES